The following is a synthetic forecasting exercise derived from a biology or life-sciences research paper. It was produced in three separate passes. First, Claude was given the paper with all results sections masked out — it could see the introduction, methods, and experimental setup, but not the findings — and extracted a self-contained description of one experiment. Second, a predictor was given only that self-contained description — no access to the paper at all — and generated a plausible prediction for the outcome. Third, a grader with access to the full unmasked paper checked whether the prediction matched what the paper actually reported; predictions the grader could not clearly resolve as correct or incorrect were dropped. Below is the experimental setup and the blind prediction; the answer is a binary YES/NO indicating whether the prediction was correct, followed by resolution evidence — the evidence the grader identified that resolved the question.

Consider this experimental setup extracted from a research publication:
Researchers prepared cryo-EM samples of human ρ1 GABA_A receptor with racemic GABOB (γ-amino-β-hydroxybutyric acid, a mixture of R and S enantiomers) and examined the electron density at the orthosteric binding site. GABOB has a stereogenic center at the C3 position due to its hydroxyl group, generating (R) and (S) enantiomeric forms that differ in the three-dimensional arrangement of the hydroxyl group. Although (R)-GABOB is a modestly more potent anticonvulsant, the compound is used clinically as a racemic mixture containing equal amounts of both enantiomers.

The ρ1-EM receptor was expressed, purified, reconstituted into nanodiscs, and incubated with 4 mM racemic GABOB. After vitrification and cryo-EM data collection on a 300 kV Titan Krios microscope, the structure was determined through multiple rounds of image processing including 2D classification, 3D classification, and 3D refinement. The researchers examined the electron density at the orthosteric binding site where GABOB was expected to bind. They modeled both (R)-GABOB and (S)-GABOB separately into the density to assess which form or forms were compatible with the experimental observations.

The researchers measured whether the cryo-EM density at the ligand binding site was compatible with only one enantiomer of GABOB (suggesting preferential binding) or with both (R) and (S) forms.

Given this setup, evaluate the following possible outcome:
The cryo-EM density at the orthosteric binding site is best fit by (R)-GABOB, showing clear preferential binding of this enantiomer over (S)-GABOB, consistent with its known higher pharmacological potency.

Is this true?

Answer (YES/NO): NO